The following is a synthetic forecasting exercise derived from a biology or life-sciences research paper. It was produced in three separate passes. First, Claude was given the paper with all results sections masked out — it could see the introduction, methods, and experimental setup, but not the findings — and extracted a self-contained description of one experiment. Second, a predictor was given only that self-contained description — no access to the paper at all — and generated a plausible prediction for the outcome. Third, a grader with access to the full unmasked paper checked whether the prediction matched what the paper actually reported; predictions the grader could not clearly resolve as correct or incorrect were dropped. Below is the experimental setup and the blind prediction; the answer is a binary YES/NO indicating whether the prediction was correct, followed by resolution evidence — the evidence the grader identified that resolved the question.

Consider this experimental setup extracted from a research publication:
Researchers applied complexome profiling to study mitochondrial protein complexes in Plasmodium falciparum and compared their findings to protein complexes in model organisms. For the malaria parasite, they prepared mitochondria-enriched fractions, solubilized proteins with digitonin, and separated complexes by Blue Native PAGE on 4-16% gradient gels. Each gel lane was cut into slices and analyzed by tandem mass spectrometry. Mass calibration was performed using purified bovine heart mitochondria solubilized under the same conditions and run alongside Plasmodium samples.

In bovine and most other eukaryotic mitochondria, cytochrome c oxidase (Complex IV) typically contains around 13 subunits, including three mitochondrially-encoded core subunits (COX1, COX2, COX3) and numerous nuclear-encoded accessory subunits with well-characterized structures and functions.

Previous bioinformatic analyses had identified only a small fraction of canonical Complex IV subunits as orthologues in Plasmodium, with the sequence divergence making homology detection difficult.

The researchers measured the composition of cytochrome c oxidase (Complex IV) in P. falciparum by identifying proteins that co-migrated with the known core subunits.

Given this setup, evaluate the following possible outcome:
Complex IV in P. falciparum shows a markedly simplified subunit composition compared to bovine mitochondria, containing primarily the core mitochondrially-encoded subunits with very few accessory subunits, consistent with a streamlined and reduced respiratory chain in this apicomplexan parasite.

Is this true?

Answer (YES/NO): NO